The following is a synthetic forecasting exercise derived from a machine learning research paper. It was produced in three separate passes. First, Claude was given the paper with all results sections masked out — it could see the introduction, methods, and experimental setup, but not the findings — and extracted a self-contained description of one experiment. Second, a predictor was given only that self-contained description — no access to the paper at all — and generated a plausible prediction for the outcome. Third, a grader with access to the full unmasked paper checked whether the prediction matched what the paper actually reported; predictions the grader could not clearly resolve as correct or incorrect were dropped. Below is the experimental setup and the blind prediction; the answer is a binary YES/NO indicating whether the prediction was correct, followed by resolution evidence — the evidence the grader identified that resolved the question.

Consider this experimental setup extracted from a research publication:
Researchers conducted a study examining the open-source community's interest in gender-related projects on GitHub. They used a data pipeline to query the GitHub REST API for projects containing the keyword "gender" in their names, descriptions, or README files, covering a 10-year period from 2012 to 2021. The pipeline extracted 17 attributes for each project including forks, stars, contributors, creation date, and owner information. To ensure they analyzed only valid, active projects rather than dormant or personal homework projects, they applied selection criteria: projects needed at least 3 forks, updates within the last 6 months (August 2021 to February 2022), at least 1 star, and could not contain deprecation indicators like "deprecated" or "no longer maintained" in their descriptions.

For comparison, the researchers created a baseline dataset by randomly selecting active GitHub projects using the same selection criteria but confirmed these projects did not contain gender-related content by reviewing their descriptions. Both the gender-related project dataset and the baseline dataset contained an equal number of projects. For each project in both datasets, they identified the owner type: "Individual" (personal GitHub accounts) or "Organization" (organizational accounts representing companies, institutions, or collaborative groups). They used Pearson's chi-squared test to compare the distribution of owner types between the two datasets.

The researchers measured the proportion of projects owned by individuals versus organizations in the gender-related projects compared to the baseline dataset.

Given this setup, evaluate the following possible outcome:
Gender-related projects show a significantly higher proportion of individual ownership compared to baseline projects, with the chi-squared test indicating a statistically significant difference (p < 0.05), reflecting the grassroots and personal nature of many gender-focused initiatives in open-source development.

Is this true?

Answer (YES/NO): NO